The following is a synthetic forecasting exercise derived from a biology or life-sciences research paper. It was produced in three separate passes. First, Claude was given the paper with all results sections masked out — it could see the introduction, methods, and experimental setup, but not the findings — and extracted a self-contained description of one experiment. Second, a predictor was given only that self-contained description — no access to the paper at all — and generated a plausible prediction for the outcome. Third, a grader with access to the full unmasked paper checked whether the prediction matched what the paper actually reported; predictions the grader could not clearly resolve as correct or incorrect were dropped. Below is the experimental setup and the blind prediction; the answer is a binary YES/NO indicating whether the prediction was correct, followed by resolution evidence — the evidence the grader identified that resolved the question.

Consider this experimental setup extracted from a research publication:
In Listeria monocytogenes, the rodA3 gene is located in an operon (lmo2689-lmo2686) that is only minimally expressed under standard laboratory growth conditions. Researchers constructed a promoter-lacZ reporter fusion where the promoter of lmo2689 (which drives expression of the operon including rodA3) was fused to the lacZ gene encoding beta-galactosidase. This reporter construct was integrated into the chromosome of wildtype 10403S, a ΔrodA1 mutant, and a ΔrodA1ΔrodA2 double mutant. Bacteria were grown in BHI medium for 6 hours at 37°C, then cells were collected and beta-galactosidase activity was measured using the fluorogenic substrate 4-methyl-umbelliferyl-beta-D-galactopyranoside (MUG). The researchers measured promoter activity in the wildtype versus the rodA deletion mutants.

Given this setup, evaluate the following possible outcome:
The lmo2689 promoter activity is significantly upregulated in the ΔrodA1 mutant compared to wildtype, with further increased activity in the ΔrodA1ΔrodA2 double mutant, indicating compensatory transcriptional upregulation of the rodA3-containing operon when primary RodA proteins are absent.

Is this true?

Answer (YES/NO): NO